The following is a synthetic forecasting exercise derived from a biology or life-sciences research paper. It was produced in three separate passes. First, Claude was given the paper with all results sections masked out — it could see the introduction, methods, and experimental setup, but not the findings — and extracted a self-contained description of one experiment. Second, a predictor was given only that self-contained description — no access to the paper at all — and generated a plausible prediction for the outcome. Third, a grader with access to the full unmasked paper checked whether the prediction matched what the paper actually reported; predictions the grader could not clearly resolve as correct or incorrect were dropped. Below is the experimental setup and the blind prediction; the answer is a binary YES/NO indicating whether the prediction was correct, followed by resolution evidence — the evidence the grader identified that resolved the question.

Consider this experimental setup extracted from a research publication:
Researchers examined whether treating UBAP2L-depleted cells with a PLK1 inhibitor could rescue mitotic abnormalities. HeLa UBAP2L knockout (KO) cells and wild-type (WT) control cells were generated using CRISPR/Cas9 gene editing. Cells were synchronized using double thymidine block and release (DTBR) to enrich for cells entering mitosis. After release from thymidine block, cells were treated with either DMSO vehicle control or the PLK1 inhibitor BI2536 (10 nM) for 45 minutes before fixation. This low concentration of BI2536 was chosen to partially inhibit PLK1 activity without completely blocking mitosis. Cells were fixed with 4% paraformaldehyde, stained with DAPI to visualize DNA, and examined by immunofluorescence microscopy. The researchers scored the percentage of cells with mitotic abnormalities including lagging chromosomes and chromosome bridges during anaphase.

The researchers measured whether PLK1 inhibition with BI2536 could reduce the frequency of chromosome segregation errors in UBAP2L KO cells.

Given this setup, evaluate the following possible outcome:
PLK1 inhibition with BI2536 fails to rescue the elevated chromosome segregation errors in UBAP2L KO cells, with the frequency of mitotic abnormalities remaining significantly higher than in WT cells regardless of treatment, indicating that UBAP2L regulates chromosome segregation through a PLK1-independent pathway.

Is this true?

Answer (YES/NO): NO